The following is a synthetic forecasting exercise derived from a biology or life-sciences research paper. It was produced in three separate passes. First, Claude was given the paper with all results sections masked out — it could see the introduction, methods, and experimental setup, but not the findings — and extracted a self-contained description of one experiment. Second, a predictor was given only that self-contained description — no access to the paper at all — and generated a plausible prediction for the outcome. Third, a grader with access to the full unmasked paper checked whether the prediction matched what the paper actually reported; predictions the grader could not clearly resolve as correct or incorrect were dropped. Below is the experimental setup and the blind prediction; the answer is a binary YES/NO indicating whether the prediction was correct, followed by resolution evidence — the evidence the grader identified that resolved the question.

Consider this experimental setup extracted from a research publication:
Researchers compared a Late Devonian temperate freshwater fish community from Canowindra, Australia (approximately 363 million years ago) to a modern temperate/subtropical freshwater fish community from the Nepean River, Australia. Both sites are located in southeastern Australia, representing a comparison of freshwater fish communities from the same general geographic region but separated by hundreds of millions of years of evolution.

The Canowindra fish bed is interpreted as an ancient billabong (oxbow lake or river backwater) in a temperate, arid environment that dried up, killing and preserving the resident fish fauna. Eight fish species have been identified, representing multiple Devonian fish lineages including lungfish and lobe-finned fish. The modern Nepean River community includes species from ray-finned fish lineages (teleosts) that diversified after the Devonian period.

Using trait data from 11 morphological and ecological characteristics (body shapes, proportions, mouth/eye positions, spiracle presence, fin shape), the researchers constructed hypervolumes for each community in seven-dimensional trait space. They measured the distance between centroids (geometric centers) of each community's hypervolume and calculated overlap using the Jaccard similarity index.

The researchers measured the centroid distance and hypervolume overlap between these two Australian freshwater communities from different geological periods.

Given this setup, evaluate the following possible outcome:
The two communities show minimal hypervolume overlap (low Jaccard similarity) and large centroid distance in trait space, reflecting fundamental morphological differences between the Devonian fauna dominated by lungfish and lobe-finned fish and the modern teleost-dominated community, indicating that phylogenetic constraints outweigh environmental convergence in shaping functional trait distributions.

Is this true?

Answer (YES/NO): YES